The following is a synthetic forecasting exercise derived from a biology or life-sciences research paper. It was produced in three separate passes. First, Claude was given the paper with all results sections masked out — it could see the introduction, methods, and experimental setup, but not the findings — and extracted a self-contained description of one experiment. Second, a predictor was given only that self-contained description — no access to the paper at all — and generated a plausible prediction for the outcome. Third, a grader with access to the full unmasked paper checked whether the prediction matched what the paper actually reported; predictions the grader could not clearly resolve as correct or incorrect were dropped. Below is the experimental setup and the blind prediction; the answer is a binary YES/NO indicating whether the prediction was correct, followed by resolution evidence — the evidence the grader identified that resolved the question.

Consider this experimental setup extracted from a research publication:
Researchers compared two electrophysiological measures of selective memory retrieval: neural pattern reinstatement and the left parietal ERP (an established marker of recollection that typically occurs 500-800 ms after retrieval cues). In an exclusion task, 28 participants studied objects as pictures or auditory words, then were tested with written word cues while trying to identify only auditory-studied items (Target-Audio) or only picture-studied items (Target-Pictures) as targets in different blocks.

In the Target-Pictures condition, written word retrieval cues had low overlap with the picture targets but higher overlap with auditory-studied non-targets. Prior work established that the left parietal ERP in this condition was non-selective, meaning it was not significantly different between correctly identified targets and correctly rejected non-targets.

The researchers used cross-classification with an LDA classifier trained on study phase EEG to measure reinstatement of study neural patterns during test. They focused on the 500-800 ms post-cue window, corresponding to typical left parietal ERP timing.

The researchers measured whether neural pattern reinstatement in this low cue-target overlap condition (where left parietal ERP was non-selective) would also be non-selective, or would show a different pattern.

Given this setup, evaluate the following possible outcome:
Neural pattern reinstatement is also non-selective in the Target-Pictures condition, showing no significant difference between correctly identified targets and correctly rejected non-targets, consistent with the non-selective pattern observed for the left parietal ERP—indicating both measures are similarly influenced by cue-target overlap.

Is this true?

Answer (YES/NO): NO